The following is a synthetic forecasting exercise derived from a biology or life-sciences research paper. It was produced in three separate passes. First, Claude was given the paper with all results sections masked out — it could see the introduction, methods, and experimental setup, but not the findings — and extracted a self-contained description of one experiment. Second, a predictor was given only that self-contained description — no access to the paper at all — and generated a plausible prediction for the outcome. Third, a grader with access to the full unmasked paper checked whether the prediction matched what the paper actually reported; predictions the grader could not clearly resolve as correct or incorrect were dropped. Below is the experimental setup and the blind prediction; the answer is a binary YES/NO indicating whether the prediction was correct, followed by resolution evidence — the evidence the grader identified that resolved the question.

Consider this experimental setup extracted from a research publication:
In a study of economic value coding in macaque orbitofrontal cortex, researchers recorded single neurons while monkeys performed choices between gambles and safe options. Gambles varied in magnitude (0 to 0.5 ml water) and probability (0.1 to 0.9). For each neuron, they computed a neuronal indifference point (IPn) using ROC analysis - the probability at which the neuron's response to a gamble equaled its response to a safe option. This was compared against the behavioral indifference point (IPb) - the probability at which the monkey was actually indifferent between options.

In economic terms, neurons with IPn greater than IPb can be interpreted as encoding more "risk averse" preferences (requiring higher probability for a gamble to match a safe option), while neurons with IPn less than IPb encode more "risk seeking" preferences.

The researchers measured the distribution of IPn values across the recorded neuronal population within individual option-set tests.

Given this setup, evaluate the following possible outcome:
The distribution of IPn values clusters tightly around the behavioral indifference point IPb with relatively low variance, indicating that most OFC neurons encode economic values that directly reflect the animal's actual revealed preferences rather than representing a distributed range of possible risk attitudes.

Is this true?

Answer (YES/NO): NO